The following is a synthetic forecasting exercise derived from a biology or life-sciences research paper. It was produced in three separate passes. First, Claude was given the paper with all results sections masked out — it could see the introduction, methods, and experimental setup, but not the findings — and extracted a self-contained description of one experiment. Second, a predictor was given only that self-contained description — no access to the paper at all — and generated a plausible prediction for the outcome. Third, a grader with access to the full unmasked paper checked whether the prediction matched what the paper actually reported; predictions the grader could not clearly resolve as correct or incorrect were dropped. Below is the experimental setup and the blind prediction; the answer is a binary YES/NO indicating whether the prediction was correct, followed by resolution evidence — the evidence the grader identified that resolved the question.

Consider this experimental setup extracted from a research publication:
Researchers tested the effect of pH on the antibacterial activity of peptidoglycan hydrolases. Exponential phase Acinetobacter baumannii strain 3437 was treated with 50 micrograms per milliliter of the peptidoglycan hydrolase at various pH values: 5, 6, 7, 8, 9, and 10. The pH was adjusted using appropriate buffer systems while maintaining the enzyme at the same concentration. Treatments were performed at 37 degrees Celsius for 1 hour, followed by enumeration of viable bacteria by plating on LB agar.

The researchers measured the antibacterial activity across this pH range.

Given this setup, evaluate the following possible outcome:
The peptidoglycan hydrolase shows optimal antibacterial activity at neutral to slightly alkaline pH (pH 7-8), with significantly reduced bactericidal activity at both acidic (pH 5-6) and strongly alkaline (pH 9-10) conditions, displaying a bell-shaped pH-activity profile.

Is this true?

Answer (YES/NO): NO